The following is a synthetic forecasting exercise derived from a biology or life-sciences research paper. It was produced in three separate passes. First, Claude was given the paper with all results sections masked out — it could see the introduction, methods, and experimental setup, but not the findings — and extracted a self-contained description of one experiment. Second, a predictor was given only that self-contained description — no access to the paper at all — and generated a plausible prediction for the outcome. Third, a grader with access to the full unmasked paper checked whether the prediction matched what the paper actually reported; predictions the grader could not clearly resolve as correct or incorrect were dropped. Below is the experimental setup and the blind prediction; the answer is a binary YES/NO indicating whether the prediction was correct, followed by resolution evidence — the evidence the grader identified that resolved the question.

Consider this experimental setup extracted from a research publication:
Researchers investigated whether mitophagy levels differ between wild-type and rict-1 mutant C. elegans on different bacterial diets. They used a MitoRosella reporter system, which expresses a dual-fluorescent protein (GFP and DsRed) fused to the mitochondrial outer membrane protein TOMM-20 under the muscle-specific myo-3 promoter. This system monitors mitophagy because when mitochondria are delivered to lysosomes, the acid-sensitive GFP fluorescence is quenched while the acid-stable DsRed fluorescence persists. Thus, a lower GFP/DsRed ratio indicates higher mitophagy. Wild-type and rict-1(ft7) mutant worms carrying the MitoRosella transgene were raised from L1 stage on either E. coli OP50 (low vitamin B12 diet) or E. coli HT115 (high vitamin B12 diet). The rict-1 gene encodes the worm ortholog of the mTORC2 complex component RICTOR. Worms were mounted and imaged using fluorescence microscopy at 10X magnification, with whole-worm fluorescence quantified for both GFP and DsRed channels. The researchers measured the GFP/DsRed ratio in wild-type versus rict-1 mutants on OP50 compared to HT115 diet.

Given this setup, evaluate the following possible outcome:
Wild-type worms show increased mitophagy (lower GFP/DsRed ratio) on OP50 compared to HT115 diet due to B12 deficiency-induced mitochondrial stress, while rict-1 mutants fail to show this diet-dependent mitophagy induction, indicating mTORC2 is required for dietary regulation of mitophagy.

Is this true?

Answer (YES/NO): NO